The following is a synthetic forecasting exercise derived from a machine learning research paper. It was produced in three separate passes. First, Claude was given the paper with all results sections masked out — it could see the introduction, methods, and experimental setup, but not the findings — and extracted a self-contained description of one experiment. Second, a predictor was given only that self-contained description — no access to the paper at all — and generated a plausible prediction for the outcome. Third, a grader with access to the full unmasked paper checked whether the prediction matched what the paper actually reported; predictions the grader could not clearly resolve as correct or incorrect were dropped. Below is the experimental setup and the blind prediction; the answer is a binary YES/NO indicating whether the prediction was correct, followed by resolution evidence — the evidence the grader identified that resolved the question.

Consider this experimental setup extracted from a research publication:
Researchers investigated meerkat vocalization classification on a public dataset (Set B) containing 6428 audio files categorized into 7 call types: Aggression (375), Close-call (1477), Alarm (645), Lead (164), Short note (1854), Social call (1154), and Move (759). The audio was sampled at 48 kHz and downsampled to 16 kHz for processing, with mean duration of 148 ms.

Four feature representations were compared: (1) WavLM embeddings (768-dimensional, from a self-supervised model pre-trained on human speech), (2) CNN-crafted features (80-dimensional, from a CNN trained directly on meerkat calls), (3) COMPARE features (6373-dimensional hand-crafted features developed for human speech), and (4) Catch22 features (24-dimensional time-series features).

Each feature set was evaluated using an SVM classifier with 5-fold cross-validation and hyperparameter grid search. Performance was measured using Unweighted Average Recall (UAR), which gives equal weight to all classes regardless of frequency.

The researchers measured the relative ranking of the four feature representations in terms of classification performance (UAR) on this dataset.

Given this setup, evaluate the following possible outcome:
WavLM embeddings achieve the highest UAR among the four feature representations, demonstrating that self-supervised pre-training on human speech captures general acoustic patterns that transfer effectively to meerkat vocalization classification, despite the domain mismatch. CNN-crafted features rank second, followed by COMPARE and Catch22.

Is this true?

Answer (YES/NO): NO